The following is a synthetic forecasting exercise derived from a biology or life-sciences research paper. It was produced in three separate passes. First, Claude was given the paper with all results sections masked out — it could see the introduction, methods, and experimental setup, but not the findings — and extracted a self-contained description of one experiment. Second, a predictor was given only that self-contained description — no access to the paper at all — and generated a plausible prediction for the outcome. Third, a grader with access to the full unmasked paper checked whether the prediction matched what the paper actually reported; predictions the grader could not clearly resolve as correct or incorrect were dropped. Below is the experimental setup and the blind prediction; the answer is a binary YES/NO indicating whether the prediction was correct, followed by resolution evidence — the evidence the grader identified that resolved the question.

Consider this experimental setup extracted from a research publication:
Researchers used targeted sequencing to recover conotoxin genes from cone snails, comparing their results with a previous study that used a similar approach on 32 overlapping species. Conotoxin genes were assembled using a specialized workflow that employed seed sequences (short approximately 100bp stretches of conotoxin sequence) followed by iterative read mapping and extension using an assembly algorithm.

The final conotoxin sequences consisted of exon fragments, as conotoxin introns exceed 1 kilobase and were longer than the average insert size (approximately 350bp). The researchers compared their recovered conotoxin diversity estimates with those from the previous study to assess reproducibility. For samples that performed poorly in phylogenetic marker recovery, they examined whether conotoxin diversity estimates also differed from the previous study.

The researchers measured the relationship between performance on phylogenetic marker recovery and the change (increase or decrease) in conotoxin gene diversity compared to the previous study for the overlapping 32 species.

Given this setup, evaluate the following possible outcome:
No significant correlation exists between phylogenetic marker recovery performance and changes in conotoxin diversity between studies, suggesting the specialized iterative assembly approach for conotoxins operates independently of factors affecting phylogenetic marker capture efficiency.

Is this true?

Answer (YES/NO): NO